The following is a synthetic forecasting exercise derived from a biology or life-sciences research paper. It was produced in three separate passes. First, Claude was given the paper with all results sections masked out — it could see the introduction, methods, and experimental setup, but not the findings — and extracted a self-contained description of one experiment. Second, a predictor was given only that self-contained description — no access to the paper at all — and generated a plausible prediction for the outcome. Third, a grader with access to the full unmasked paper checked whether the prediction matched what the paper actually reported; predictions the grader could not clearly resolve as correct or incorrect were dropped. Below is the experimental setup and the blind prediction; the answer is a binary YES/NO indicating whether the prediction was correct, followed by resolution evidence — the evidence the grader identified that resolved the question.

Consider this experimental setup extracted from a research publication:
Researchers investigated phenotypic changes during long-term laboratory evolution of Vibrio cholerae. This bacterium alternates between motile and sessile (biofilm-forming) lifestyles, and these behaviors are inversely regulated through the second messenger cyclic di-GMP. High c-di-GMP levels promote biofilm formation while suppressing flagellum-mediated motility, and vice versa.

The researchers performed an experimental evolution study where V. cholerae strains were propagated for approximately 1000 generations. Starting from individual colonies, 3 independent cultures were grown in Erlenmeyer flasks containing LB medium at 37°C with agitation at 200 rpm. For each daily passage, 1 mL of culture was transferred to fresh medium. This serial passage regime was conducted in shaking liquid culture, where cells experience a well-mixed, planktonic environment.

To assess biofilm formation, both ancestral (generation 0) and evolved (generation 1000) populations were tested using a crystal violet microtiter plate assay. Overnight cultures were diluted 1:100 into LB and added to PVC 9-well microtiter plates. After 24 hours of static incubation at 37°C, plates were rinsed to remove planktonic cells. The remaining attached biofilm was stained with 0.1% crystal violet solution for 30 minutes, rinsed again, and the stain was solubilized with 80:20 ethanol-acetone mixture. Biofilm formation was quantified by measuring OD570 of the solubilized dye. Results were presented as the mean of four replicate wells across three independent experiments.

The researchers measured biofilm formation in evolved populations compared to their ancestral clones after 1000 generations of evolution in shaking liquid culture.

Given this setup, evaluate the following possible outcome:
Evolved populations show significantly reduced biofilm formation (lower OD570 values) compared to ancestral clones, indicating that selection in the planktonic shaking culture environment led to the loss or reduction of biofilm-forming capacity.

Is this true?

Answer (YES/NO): NO